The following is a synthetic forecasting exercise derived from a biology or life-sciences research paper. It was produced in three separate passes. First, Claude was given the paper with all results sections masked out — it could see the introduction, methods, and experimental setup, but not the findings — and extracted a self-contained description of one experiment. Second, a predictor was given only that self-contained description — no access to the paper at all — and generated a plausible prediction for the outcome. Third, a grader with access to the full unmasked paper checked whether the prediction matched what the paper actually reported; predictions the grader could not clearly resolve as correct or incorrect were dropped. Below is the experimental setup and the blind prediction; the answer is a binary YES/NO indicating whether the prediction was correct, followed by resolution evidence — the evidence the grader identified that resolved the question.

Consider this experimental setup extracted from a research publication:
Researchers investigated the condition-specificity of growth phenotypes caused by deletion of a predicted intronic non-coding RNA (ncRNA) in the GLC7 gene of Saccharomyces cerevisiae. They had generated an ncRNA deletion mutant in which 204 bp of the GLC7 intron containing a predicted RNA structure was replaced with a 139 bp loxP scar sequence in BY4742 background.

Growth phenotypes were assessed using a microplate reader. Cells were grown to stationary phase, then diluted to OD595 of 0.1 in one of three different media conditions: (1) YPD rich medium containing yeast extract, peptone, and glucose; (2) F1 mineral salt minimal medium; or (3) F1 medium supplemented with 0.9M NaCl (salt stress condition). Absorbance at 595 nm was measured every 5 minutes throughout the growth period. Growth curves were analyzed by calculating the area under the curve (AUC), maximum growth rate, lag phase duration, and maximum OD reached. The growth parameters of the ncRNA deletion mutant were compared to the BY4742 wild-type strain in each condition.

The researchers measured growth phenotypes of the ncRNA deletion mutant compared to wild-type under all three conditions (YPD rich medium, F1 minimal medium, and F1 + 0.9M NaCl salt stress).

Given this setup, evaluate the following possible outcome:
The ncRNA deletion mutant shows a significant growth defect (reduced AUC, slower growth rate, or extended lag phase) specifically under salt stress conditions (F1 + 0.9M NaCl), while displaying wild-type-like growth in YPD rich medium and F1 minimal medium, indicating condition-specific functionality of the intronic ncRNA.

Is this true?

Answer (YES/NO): NO